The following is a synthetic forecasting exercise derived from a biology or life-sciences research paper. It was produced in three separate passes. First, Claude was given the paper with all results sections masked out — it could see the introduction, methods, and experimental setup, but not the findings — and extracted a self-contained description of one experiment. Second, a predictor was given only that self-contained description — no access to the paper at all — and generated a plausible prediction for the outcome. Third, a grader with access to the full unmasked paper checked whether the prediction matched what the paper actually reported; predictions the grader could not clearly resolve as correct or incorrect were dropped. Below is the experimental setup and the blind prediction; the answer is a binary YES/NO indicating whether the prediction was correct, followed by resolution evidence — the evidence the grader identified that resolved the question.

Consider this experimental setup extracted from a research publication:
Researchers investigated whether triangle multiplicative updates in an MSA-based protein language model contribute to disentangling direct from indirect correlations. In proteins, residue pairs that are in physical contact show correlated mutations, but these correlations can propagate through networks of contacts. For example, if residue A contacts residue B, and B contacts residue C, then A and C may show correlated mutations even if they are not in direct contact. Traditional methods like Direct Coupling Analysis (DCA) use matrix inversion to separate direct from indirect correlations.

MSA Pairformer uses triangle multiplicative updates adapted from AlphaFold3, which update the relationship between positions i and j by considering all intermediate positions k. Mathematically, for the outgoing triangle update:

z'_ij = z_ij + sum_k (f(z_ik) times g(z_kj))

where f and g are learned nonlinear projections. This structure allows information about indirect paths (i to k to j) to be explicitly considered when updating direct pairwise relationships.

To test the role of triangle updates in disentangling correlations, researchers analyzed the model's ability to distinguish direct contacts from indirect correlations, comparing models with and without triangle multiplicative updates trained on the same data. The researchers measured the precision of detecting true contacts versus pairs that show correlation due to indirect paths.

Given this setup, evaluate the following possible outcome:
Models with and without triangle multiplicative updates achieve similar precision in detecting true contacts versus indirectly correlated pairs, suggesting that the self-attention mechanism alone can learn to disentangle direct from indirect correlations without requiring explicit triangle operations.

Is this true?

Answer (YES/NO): NO